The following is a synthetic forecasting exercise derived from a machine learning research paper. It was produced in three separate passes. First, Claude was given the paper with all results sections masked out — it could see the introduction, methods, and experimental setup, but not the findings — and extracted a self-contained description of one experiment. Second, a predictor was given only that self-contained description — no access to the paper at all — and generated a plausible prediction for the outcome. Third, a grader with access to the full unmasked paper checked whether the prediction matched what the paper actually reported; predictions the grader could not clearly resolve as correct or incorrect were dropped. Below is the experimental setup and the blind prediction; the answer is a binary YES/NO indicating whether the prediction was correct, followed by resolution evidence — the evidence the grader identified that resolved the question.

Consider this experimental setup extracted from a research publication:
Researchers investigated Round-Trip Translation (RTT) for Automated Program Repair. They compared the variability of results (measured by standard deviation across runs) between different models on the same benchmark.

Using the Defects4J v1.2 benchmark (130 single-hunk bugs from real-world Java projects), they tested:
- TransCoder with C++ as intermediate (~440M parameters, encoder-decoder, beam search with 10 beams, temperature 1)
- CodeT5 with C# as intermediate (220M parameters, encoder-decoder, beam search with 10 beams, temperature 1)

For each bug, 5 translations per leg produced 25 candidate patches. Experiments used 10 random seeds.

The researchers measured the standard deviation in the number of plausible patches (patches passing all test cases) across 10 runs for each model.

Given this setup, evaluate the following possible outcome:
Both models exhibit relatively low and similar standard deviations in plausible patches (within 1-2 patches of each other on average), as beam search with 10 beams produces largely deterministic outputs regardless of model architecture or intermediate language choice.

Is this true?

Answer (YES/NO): NO